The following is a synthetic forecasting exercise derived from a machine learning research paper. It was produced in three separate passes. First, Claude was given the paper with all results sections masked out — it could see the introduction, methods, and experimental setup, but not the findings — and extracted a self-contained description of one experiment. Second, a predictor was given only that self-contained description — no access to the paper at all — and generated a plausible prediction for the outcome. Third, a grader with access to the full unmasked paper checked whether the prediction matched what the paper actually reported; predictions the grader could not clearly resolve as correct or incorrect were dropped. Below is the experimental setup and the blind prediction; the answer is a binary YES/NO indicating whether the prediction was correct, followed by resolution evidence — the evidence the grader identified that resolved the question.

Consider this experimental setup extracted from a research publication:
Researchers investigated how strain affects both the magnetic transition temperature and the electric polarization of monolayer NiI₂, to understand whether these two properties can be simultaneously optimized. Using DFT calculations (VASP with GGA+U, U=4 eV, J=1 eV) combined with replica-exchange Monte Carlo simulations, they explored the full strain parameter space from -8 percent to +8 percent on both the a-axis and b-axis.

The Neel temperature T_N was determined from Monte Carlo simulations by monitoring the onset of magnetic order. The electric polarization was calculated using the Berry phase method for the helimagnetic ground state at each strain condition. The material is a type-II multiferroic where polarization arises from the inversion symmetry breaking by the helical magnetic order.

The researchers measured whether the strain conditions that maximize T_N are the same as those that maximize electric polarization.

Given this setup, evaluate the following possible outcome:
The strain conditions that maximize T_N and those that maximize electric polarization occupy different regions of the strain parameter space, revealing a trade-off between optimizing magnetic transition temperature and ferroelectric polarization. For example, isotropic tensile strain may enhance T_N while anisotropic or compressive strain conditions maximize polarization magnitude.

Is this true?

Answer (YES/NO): NO